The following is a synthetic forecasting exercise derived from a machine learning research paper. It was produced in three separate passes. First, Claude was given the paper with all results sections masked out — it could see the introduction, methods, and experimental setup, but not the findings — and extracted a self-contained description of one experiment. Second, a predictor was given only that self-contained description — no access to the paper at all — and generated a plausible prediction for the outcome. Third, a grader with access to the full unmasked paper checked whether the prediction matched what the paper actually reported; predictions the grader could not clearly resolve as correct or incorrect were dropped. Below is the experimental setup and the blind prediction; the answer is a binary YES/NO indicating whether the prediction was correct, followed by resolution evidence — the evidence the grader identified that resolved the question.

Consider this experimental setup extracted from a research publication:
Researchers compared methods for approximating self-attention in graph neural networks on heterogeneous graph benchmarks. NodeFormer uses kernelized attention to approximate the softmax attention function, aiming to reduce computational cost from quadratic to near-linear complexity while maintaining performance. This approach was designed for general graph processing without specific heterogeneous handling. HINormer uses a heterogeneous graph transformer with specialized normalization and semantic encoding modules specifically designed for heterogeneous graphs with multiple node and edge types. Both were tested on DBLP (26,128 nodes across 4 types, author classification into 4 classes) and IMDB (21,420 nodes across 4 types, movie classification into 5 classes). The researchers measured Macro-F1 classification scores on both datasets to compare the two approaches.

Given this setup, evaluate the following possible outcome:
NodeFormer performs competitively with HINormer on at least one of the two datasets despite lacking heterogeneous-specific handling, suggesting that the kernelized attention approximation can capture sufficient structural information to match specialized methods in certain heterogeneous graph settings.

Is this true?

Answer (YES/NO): NO